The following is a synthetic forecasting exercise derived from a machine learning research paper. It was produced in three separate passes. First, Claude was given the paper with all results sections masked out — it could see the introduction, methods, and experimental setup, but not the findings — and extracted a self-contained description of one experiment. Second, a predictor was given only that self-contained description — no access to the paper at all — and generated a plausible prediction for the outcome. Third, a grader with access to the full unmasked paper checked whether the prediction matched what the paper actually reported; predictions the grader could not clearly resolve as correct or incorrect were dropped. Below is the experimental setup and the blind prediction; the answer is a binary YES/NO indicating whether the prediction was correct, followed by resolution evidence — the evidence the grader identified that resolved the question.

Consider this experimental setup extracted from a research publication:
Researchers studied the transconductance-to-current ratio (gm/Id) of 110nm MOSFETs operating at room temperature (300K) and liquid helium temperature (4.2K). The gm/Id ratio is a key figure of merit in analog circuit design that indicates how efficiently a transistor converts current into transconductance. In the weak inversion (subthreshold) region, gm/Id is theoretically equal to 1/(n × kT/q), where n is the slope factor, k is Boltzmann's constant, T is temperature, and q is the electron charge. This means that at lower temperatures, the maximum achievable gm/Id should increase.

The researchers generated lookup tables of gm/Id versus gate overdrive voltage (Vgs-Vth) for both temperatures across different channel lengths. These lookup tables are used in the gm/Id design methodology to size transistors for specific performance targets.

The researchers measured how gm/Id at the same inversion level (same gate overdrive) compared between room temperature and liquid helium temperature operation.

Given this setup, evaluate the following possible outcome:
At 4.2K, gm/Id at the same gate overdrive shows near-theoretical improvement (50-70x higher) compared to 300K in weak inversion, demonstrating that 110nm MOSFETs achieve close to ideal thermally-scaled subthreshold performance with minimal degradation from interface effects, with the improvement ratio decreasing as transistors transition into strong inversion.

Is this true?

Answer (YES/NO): NO